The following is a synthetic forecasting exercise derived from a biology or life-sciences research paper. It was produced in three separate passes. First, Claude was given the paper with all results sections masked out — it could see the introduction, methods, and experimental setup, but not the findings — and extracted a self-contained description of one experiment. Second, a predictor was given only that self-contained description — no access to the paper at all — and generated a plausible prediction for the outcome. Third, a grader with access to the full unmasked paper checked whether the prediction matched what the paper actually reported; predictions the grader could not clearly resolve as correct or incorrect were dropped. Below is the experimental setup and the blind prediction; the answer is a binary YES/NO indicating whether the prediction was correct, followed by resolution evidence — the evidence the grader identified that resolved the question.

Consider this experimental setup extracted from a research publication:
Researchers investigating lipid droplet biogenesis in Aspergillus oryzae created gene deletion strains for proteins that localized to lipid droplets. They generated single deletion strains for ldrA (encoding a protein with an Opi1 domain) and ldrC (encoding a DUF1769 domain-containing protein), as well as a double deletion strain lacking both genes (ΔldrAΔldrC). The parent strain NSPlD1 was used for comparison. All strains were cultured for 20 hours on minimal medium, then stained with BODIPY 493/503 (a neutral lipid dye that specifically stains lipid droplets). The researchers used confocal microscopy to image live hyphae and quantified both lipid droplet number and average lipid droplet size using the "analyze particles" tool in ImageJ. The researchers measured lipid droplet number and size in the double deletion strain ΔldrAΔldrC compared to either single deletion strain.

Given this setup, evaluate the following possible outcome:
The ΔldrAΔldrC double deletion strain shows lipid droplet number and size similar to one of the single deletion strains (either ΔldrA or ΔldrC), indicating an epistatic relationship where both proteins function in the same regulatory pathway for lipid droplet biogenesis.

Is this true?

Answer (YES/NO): NO